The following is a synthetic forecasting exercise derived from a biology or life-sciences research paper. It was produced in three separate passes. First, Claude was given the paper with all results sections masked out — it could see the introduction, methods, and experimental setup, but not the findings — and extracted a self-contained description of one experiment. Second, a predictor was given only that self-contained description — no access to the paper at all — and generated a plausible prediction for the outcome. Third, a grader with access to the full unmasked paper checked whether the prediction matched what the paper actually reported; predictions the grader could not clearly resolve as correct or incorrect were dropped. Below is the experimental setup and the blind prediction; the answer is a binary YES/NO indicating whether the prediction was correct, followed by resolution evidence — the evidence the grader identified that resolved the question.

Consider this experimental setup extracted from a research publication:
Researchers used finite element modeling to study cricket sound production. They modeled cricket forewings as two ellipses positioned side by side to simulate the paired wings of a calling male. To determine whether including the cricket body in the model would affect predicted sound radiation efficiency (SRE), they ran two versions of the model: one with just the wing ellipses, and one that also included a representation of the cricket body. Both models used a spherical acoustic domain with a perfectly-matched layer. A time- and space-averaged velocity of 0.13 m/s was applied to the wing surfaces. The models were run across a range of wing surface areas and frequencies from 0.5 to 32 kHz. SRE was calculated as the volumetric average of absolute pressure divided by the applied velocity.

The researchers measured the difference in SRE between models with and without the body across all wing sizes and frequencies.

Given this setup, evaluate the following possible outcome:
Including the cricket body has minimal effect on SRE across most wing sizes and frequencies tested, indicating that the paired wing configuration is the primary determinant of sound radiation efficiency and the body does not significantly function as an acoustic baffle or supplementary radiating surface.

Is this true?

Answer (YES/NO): YES